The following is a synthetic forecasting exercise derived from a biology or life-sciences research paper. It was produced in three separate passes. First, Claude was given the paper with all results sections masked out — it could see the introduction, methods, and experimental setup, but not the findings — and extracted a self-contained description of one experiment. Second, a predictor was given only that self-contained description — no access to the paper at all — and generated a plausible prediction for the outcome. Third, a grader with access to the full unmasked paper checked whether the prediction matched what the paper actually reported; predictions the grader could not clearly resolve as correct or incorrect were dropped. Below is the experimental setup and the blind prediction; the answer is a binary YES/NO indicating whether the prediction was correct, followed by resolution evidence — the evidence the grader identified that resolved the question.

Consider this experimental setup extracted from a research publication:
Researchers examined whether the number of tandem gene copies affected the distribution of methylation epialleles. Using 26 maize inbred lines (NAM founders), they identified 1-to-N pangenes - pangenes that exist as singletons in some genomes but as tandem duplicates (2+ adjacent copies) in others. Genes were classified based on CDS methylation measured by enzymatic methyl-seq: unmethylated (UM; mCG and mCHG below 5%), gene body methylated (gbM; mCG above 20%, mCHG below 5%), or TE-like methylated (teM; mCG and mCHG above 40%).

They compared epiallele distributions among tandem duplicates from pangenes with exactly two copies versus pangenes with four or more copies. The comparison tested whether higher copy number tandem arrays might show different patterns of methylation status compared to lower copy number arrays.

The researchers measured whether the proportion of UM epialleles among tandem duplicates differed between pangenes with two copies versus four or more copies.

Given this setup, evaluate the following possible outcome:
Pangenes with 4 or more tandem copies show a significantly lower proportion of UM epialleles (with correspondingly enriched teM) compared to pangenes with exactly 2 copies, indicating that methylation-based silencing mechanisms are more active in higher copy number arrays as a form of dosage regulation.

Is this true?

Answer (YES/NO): YES